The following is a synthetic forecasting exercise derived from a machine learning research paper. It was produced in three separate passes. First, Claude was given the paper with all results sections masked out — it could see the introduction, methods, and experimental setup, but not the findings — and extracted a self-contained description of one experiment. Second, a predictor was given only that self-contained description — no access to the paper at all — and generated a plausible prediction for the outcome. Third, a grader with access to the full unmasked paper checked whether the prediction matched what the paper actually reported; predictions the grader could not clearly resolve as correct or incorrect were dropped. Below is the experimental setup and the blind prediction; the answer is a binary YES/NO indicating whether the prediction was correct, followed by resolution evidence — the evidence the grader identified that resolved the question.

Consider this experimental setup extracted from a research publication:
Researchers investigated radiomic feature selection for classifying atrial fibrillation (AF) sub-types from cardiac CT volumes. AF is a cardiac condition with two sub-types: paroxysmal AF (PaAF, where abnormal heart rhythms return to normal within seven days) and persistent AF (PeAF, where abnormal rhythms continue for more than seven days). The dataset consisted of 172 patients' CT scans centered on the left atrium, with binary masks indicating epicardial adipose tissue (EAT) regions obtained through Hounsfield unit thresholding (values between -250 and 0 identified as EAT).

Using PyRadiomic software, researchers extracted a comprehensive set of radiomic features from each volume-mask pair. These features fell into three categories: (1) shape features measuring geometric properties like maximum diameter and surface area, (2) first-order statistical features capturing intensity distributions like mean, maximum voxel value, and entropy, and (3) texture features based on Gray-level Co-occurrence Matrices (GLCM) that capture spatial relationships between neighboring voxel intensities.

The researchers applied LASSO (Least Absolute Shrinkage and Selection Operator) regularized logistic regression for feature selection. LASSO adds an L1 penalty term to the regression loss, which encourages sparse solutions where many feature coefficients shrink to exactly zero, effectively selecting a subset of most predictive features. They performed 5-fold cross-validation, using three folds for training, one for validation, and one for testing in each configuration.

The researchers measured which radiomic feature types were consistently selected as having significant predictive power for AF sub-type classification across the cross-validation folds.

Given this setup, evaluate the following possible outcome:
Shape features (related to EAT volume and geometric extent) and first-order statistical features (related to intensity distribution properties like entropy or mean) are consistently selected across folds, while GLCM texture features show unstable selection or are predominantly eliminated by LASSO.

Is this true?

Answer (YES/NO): NO